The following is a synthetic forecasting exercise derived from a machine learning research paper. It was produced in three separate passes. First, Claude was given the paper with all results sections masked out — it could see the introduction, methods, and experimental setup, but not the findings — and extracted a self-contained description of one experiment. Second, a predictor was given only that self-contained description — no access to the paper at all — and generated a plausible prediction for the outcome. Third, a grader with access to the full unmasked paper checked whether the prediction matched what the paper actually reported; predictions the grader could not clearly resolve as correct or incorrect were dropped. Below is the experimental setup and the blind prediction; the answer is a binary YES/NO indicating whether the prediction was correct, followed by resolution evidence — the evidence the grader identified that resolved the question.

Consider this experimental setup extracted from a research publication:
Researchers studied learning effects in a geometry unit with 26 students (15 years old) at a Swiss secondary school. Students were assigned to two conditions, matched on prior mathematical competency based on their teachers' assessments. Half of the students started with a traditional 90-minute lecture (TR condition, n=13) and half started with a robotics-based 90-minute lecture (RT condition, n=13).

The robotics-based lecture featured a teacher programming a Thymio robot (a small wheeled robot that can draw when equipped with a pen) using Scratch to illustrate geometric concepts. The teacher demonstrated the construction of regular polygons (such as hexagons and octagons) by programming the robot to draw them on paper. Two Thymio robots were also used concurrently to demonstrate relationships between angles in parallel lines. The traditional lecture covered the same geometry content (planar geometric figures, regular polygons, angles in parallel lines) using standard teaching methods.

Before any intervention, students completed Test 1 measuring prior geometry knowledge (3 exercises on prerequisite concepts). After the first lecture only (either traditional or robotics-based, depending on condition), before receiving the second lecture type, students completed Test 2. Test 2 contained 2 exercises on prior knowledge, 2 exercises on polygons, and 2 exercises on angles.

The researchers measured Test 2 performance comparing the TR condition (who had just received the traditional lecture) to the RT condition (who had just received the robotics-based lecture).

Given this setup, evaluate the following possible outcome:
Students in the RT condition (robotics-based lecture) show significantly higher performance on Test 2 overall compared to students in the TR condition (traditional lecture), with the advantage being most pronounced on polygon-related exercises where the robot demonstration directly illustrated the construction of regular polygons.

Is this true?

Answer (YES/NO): NO